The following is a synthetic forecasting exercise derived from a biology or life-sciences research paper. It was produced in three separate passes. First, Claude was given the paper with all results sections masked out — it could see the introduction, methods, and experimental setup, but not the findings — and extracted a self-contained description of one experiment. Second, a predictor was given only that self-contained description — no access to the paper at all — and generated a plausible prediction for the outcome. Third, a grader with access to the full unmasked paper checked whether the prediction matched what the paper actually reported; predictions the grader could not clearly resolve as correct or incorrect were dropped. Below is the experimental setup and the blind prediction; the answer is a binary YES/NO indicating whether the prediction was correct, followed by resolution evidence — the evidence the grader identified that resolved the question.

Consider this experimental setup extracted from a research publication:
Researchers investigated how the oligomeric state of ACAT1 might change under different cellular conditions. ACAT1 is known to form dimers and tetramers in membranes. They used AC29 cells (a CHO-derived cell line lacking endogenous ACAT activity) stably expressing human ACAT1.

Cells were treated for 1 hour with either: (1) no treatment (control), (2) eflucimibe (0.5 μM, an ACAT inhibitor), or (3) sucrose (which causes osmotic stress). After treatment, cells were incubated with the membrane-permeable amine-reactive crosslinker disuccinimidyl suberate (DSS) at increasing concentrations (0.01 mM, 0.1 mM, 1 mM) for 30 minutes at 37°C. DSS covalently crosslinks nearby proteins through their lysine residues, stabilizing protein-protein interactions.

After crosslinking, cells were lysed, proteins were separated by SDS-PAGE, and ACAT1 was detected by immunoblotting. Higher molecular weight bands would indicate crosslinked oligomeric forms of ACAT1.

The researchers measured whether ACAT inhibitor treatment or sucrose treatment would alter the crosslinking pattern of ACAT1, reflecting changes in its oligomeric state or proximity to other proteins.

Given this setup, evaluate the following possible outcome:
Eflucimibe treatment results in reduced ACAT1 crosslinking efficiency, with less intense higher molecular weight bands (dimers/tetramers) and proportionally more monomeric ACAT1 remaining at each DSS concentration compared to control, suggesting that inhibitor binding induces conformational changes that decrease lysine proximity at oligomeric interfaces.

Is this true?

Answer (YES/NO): NO